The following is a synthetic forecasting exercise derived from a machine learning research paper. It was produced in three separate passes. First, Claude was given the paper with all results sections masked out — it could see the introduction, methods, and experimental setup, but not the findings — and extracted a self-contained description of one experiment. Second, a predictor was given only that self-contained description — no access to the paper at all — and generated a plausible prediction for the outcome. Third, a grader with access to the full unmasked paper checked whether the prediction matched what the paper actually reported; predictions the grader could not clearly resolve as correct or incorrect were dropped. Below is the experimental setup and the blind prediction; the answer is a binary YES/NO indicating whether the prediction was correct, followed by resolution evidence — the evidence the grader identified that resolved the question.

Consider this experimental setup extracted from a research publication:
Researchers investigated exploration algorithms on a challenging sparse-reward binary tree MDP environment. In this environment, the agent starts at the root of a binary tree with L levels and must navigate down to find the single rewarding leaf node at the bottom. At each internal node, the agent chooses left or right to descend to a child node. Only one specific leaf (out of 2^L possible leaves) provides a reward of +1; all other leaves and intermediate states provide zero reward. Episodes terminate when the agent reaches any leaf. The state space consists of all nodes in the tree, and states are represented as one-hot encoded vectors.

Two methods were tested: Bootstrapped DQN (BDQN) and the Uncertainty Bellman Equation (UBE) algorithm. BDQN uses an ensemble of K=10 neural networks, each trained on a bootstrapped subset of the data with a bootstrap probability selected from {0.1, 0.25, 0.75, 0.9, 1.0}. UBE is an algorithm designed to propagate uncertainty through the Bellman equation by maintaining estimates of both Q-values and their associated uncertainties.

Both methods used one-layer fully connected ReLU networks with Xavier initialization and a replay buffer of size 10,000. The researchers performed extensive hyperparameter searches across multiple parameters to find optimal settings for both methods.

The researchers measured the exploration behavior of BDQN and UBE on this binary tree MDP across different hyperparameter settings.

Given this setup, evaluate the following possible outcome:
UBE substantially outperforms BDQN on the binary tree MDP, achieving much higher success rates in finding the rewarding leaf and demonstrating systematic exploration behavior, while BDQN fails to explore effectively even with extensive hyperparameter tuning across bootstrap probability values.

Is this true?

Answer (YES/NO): NO